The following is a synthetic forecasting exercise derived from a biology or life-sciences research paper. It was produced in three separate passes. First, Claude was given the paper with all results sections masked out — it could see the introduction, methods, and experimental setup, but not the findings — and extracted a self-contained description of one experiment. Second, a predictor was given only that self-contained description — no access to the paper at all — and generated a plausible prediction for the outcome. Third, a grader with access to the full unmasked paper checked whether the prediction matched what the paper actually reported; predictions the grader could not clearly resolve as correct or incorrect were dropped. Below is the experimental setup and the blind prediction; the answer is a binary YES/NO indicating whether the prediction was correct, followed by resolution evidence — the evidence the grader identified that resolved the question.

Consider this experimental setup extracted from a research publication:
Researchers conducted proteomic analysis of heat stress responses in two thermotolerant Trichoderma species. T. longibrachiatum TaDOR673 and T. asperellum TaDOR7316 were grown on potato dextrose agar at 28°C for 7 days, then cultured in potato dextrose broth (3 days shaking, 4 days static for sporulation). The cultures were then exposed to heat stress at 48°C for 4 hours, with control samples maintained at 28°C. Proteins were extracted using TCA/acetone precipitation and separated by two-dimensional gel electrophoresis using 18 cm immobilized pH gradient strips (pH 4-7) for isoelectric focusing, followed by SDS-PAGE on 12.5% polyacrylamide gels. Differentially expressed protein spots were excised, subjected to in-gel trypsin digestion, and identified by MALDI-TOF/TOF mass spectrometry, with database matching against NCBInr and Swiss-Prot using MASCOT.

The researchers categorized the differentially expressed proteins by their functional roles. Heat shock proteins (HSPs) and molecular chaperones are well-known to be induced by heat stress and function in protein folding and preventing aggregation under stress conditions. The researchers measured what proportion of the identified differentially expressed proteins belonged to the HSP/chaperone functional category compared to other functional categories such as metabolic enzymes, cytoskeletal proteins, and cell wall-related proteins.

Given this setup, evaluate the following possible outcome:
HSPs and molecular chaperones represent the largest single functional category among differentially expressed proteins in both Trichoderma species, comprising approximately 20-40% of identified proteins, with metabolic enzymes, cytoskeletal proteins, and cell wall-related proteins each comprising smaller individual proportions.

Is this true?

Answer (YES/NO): NO